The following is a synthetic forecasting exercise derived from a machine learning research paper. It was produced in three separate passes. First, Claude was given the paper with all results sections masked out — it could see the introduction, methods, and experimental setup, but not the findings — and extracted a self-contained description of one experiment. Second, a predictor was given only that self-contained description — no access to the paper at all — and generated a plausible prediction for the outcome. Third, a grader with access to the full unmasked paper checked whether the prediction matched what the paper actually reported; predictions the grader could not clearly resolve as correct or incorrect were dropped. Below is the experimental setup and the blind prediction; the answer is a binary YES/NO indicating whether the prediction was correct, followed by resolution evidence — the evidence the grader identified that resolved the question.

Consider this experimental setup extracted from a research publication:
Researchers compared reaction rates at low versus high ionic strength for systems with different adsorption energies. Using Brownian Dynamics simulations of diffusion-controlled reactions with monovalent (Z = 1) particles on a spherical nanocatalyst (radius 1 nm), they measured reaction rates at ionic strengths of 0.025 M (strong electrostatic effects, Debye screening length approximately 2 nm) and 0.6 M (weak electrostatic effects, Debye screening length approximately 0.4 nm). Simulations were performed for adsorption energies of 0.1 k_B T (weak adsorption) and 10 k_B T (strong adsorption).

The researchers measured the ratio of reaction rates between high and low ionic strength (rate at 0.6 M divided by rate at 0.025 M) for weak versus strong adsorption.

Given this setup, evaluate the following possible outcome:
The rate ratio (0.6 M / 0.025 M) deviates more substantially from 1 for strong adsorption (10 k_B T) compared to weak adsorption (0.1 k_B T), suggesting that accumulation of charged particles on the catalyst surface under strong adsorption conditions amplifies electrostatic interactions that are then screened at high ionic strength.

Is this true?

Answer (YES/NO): YES